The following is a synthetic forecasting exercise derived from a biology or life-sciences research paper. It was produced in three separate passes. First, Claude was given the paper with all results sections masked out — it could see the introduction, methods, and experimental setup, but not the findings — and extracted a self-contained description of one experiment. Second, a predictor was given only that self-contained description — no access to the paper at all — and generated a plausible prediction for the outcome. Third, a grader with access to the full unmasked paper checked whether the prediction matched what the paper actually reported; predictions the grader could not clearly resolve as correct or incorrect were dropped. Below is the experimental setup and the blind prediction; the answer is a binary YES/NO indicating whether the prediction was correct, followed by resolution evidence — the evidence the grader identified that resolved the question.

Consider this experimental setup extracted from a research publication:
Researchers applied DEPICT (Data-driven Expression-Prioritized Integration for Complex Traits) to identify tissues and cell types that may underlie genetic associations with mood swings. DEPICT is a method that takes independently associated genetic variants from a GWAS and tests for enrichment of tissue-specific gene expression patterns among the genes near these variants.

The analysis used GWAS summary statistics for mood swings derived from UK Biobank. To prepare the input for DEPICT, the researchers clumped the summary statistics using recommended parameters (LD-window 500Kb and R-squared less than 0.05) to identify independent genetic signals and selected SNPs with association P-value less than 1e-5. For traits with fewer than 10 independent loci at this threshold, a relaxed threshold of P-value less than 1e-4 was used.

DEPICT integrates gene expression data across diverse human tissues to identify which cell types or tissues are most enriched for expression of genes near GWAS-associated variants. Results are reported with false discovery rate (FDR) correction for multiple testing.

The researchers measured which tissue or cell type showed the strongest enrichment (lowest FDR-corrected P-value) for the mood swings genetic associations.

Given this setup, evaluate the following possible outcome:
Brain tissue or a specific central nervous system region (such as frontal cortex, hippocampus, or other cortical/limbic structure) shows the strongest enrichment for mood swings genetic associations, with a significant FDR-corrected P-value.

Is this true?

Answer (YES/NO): YES